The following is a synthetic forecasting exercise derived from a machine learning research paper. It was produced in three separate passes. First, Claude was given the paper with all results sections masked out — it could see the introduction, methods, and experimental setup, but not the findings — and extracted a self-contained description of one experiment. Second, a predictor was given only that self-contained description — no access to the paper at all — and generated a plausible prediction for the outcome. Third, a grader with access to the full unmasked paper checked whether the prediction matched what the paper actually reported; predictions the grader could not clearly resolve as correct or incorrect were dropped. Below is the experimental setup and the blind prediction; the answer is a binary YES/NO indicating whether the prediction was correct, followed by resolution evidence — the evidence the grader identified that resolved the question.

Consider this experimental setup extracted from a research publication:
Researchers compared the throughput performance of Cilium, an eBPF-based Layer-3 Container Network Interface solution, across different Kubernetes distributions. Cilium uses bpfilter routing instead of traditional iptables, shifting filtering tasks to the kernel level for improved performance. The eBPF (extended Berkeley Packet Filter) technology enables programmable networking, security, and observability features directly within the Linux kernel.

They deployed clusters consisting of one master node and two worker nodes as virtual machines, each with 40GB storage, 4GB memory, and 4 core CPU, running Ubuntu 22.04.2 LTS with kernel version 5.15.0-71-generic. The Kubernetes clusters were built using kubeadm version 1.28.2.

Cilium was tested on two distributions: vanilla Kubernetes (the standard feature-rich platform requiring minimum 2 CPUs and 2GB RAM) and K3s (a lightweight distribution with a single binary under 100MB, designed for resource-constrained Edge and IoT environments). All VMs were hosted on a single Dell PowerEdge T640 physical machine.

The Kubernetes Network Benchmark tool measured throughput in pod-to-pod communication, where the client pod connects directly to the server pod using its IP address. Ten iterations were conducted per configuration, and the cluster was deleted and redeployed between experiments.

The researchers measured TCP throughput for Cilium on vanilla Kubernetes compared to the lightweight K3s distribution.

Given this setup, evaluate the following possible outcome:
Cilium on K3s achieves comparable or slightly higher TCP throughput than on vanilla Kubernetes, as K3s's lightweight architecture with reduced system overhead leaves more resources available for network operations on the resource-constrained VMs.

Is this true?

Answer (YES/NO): YES